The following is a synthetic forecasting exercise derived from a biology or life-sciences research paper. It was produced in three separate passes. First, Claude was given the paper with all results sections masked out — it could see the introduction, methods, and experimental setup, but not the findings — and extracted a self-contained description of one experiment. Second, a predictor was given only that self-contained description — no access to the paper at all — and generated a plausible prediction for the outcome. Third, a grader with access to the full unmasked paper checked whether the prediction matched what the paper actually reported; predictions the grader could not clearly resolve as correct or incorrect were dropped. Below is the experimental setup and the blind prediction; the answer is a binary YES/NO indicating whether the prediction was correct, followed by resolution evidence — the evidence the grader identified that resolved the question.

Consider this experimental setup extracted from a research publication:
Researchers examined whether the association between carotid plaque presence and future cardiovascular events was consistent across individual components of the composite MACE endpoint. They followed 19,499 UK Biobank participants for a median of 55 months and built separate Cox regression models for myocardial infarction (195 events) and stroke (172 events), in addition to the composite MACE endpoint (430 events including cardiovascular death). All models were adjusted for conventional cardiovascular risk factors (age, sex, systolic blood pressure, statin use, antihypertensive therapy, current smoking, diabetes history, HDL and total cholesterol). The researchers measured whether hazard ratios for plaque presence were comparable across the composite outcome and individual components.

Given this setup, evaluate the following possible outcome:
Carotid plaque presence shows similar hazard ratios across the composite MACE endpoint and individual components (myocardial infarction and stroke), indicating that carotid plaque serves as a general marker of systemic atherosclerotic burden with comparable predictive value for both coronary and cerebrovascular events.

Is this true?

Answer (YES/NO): YES